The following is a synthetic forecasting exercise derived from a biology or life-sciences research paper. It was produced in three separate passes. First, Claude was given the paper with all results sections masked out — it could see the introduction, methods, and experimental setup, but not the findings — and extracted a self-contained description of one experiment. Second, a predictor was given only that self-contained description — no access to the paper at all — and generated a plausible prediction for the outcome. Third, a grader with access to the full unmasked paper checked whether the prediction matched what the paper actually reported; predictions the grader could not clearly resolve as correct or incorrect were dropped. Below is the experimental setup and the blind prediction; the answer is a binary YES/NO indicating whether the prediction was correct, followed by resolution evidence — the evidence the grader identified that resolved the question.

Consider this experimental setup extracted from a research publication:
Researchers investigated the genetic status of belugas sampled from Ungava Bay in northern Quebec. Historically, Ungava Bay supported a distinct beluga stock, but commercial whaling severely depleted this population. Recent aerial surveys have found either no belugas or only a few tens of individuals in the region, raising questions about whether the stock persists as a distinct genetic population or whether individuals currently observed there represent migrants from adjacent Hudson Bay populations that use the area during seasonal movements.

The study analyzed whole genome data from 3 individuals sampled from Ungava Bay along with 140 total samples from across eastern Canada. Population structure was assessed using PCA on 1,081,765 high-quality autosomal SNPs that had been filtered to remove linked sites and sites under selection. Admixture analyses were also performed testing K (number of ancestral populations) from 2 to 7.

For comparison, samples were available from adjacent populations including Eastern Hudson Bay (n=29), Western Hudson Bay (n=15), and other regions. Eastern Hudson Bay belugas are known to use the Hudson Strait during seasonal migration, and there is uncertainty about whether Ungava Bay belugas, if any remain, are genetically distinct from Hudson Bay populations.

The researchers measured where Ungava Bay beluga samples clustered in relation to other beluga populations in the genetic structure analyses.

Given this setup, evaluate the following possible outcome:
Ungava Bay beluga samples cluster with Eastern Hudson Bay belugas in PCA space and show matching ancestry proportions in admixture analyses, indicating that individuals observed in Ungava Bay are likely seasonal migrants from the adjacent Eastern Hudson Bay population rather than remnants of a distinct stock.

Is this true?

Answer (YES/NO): NO